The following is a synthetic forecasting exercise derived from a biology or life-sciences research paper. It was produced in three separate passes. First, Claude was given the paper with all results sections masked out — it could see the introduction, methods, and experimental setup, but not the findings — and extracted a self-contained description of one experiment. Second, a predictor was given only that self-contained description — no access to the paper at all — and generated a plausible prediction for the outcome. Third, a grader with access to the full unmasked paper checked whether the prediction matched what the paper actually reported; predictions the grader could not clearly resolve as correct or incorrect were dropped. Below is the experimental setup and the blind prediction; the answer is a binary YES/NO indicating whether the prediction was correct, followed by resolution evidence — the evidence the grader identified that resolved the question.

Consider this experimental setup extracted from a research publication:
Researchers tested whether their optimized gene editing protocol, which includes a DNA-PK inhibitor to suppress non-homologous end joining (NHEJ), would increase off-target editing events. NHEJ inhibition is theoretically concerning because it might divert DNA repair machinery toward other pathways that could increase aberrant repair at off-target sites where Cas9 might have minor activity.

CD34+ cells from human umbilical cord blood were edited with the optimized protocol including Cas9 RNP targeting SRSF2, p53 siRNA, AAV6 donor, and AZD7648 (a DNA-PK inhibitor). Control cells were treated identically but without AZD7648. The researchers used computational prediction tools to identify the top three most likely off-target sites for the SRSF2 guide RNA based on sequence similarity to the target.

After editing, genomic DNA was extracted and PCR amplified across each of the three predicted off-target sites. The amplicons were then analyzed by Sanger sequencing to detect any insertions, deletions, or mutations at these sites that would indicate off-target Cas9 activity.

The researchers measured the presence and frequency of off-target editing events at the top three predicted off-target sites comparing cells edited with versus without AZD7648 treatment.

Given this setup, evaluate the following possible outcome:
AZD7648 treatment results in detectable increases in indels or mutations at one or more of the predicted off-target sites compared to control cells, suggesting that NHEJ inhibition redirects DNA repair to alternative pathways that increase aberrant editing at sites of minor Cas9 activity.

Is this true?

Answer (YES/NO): NO